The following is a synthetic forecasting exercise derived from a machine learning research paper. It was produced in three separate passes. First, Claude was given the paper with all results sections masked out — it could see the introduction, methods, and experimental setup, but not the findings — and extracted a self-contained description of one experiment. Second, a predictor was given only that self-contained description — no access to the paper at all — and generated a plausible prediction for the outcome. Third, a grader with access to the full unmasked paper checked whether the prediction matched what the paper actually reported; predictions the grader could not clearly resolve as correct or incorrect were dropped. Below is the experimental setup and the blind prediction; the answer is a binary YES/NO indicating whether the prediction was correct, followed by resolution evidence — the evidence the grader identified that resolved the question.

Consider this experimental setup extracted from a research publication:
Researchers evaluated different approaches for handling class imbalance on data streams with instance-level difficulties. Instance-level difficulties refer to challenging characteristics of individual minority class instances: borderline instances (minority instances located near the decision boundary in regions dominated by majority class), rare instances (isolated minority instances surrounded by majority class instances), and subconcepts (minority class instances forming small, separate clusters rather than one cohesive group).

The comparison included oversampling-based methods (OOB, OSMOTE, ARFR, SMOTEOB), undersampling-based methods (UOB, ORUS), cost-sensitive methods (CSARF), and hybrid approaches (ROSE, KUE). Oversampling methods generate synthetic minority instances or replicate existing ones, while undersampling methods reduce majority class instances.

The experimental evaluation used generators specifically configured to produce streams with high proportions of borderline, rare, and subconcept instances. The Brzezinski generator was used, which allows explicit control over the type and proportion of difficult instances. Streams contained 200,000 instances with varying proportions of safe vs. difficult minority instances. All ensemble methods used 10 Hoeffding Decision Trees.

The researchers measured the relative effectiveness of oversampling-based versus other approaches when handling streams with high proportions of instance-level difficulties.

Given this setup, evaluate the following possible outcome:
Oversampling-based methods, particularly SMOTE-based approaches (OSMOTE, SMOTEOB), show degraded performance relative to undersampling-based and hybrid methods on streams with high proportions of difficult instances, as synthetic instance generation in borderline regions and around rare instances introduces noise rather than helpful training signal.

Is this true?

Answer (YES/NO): NO